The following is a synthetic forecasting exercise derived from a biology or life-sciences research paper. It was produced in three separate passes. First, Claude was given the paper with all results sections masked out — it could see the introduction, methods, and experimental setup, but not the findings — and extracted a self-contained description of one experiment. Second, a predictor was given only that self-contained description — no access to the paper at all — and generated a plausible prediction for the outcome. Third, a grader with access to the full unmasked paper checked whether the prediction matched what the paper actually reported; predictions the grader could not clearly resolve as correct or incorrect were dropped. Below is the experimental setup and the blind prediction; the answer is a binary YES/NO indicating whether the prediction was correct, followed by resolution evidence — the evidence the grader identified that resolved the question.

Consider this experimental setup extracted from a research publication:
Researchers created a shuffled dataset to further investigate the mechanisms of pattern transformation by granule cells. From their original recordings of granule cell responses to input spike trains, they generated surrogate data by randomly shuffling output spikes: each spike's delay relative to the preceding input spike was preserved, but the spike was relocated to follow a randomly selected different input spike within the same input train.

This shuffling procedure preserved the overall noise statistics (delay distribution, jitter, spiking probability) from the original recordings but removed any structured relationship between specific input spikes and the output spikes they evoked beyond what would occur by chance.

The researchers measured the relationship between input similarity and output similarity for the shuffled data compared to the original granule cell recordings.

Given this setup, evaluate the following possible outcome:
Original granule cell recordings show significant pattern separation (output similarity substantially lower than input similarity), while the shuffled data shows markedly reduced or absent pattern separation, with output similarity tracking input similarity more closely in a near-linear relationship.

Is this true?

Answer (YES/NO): NO